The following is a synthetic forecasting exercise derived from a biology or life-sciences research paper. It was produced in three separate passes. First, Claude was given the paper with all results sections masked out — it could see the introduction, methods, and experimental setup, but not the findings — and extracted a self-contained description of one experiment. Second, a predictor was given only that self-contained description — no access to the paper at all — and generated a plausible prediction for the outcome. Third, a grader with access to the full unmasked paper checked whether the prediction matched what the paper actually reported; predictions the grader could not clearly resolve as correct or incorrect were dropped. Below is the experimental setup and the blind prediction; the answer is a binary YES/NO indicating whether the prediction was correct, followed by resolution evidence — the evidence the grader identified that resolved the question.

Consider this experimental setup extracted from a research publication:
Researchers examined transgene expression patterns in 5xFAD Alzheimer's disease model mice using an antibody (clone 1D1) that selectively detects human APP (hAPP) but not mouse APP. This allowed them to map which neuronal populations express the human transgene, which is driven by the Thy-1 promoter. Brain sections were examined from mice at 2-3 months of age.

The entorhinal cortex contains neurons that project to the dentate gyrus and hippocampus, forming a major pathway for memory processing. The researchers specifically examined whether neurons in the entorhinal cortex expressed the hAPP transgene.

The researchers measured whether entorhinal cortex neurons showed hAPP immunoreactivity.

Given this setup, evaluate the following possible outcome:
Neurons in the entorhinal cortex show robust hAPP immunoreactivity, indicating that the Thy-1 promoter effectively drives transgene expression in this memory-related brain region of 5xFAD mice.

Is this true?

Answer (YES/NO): NO